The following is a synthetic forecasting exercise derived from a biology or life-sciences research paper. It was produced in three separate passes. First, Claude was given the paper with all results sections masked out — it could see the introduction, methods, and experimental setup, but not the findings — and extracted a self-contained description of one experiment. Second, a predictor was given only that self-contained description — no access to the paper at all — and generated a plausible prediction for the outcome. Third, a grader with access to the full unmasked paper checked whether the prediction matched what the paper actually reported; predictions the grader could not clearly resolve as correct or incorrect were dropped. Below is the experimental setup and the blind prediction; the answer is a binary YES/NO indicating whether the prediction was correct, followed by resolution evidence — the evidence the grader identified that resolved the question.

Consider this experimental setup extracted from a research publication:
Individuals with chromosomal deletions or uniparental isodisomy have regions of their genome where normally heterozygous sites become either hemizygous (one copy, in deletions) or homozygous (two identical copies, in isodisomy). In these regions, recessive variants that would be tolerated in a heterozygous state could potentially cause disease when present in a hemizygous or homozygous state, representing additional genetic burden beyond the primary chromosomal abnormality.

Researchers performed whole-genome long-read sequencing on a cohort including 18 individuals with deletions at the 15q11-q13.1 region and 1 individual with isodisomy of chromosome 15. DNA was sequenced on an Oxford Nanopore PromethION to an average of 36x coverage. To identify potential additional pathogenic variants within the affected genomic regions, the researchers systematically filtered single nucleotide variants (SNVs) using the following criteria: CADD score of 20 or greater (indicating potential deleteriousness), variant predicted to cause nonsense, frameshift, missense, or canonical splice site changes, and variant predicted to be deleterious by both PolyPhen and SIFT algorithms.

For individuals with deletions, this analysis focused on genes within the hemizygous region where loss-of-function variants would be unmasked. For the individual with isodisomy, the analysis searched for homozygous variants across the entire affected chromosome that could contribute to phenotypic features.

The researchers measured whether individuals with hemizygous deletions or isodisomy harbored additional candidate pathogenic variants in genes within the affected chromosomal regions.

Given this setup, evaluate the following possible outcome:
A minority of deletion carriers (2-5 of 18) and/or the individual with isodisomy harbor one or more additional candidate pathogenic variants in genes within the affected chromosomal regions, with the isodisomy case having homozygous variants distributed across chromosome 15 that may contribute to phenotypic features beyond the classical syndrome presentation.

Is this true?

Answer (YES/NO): NO